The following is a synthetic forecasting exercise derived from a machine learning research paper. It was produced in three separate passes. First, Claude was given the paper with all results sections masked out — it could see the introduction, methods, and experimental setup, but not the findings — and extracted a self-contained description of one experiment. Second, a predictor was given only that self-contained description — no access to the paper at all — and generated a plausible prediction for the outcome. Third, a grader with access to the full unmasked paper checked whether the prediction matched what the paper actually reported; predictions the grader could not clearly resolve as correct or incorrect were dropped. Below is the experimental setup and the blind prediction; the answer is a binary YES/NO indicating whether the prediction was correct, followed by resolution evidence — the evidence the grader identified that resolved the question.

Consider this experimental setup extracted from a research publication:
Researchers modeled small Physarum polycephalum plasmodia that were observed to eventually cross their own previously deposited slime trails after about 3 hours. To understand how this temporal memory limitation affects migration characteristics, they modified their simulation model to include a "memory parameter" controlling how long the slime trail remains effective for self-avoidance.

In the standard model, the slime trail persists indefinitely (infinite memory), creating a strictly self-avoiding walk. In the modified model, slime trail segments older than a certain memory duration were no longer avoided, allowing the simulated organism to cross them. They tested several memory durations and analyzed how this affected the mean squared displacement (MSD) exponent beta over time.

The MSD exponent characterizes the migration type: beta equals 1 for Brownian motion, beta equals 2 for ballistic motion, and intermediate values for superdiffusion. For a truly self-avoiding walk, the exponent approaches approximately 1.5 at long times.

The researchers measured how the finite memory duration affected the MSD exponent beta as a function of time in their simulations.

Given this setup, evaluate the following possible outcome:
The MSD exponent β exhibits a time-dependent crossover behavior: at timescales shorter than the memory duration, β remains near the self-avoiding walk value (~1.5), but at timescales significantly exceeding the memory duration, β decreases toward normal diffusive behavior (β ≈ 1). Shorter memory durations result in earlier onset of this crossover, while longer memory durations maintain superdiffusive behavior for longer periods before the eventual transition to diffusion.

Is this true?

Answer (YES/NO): YES